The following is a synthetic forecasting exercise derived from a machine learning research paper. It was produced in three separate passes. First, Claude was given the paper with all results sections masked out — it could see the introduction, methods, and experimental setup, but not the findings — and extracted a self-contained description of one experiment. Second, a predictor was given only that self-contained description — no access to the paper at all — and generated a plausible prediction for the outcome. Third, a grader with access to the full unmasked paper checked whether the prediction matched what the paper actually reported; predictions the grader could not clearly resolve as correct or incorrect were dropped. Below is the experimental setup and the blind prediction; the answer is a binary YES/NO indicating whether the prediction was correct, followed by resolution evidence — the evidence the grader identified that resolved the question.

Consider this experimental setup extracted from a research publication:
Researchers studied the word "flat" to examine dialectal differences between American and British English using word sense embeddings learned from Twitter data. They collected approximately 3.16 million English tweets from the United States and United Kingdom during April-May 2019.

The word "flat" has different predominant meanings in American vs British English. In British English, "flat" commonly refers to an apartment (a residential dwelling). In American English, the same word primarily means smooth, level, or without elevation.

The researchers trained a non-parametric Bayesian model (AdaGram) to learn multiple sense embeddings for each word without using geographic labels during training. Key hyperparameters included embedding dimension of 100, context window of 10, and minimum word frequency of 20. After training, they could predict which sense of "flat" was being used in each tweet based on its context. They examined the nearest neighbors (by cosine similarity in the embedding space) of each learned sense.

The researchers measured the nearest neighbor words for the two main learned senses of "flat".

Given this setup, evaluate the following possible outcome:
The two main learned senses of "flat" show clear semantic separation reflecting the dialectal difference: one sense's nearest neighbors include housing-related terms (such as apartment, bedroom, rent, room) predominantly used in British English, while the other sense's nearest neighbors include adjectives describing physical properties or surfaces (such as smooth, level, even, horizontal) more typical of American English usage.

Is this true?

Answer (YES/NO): NO